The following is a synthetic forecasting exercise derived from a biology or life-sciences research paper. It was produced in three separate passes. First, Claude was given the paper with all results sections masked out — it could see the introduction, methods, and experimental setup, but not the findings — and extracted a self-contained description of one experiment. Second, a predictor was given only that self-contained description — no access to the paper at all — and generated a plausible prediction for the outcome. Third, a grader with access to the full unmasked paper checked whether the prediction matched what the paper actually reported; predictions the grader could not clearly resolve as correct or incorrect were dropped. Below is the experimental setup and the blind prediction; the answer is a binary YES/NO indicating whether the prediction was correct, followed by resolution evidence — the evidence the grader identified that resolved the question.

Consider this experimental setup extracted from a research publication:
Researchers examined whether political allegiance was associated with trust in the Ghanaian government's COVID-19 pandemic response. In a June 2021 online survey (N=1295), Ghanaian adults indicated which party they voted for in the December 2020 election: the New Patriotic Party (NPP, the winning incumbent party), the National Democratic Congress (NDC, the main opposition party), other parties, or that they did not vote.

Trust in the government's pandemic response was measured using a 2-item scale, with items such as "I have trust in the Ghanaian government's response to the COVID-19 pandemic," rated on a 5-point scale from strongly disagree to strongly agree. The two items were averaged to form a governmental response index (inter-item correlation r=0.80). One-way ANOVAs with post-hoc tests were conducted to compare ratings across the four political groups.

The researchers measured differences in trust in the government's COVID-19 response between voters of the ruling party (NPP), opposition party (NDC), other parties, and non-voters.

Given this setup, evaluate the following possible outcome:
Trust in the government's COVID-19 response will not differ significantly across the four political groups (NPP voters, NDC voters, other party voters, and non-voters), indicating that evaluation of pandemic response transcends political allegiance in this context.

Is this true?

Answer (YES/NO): NO